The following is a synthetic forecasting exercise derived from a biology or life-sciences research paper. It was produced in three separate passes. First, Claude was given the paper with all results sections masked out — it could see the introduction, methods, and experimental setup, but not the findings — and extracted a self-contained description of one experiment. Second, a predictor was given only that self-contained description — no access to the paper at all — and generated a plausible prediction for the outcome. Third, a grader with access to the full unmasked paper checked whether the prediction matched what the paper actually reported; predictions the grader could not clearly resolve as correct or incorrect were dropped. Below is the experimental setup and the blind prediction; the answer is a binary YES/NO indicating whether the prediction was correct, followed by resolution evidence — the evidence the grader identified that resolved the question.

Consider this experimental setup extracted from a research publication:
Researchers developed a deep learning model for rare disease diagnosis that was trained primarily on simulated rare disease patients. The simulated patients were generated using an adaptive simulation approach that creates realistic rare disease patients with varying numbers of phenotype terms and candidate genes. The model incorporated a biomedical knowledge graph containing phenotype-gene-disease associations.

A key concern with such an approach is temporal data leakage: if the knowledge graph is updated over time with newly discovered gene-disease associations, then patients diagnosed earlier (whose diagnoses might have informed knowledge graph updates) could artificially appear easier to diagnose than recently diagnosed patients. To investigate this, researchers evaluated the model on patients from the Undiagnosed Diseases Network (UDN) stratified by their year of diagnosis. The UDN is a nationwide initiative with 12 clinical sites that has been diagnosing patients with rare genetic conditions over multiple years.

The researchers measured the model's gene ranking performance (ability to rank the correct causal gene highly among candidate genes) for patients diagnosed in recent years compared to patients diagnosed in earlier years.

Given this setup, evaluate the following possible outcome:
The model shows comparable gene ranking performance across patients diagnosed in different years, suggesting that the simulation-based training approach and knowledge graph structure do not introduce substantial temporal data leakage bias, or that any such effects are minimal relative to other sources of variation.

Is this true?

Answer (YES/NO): YES